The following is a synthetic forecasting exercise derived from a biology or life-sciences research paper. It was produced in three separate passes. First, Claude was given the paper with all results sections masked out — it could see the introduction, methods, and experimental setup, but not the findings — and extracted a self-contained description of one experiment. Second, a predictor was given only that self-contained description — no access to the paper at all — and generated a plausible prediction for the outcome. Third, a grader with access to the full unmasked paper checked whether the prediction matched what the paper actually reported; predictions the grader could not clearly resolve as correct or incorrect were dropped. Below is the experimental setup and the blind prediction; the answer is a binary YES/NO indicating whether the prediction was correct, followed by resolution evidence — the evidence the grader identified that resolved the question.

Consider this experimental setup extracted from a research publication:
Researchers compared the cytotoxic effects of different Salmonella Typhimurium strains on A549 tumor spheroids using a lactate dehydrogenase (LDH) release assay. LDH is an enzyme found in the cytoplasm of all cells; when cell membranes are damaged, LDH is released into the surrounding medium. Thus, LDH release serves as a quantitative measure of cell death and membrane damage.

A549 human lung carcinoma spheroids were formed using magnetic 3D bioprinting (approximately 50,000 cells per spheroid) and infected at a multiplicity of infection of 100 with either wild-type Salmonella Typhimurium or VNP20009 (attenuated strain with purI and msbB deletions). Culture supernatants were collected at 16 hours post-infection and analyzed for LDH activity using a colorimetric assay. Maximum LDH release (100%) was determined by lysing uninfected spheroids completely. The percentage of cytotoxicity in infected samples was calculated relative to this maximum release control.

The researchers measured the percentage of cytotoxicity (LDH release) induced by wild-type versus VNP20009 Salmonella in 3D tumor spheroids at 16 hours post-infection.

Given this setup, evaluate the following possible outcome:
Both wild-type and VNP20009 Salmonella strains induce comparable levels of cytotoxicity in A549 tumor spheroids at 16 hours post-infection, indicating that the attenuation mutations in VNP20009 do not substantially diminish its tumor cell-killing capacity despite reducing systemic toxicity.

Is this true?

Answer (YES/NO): NO